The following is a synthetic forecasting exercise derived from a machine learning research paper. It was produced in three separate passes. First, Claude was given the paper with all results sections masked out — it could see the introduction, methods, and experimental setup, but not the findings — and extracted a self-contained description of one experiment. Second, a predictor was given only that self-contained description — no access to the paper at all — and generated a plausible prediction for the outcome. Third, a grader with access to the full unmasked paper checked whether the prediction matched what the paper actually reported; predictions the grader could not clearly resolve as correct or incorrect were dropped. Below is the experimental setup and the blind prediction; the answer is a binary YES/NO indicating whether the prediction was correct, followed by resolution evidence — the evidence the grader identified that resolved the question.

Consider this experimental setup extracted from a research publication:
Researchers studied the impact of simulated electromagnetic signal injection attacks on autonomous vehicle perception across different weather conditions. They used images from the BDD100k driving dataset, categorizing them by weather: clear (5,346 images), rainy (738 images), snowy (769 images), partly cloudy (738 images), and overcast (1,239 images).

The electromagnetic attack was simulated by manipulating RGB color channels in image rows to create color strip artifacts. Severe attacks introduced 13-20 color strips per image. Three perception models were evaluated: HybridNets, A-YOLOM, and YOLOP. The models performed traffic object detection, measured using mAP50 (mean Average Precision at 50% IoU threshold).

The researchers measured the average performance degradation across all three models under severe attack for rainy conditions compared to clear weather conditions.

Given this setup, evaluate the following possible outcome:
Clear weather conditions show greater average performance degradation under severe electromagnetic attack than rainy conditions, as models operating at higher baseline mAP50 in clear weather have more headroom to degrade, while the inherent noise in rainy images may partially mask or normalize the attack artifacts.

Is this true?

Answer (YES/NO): YES